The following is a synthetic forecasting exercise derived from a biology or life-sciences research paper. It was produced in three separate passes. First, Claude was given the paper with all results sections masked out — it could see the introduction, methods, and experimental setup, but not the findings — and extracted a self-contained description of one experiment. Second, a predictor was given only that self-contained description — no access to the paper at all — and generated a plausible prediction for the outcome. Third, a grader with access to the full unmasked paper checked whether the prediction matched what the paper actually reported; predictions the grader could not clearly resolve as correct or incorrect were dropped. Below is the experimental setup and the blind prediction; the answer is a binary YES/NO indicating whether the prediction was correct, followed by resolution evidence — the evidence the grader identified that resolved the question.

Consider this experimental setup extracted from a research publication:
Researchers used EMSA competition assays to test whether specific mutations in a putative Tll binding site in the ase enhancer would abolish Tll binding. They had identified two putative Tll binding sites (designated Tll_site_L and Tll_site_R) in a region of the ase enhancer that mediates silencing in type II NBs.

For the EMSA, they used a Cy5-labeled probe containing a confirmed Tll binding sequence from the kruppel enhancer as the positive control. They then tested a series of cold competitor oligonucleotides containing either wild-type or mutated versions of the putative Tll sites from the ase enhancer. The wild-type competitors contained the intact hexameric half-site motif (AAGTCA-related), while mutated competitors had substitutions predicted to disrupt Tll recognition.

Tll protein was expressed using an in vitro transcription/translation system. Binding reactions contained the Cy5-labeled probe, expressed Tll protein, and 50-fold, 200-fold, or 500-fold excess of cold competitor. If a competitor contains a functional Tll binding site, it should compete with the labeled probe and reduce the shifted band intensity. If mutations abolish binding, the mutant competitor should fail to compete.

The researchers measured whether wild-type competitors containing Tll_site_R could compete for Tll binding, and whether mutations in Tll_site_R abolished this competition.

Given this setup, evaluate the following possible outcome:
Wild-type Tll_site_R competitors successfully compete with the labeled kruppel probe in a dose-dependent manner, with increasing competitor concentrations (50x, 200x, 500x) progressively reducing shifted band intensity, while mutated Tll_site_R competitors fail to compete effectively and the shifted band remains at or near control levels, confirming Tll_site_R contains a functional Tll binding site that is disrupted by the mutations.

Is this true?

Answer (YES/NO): YES